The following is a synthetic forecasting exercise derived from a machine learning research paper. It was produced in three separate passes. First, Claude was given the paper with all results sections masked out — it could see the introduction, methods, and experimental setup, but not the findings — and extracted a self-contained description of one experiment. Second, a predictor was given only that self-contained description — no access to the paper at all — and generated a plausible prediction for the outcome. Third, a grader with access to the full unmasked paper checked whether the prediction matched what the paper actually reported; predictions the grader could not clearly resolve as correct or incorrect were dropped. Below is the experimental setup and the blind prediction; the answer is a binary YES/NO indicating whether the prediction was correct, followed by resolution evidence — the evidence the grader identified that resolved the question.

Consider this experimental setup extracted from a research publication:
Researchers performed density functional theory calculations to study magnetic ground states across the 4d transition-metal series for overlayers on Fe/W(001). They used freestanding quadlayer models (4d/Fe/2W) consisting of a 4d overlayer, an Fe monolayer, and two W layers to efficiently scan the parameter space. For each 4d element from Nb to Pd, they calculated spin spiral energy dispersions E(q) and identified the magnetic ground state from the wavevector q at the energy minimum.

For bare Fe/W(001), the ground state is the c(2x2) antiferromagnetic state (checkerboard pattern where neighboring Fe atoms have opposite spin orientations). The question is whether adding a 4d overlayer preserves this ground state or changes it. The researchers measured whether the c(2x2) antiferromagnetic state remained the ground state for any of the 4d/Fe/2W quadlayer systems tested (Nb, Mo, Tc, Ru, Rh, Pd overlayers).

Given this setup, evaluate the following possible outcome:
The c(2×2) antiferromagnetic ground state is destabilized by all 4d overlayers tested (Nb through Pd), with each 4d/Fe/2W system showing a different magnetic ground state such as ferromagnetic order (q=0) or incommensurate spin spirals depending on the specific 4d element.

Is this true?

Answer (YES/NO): YES